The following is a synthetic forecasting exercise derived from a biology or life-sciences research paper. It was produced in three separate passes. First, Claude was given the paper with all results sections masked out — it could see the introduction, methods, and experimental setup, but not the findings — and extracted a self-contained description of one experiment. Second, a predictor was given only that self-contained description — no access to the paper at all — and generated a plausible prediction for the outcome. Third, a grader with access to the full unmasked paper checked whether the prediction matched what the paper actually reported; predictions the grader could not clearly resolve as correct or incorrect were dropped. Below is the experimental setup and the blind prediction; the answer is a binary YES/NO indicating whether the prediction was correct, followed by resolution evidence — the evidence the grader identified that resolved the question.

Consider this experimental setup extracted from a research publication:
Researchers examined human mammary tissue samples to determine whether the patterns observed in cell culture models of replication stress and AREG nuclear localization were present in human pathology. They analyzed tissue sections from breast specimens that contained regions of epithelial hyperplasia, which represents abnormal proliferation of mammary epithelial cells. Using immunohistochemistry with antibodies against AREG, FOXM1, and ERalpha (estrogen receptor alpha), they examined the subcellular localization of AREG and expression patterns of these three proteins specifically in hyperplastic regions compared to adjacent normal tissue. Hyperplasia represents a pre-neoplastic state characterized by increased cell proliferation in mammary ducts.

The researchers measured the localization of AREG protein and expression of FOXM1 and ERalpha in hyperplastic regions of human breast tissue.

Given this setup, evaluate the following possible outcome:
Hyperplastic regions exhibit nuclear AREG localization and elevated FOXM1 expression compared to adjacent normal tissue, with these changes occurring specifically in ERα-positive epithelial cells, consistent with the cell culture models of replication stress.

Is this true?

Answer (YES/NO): NO